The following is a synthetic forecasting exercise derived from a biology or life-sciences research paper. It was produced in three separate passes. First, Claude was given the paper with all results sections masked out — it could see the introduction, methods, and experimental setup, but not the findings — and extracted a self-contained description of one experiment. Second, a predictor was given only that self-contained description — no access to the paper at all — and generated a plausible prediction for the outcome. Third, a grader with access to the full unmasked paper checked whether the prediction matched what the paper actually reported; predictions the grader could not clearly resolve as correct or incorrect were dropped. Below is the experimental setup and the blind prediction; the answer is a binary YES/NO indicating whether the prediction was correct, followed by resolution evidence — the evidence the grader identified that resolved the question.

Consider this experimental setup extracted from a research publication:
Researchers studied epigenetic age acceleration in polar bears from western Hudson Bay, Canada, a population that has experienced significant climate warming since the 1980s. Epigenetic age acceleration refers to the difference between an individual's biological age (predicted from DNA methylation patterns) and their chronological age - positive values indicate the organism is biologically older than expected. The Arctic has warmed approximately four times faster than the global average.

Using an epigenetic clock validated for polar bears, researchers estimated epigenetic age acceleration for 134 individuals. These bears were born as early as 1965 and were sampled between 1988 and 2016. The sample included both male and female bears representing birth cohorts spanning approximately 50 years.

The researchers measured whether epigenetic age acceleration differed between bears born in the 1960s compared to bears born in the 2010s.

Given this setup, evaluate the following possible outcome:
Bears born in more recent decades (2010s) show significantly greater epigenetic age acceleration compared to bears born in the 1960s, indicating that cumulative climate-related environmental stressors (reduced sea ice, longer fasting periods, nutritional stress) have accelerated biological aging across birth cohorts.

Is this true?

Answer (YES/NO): YES